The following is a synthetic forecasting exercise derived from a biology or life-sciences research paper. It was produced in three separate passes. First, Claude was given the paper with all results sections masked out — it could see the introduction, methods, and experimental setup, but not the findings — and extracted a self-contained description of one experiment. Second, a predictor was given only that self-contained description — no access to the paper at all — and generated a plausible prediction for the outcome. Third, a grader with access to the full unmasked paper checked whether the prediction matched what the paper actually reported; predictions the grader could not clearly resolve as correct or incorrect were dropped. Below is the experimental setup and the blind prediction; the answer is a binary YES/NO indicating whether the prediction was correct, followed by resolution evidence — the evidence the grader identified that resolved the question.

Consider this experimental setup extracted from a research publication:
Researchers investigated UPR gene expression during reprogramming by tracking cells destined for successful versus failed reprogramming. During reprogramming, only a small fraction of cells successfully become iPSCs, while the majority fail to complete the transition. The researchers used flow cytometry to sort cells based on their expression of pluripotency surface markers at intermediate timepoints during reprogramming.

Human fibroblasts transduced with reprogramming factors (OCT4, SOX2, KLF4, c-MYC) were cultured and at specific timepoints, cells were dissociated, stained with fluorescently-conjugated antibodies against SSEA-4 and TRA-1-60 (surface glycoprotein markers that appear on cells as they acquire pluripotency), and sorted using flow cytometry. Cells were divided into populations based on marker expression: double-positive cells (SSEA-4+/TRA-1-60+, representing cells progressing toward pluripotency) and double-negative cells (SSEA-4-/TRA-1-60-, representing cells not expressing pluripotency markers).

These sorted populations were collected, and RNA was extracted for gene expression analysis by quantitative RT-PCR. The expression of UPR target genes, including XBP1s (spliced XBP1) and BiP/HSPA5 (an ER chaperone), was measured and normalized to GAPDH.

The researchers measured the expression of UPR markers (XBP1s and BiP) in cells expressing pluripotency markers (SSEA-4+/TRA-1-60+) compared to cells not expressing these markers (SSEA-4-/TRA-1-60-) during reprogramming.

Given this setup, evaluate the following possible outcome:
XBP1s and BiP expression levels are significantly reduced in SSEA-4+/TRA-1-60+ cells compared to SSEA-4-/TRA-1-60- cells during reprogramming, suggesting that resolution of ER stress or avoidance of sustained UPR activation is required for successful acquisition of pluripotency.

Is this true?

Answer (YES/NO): NO